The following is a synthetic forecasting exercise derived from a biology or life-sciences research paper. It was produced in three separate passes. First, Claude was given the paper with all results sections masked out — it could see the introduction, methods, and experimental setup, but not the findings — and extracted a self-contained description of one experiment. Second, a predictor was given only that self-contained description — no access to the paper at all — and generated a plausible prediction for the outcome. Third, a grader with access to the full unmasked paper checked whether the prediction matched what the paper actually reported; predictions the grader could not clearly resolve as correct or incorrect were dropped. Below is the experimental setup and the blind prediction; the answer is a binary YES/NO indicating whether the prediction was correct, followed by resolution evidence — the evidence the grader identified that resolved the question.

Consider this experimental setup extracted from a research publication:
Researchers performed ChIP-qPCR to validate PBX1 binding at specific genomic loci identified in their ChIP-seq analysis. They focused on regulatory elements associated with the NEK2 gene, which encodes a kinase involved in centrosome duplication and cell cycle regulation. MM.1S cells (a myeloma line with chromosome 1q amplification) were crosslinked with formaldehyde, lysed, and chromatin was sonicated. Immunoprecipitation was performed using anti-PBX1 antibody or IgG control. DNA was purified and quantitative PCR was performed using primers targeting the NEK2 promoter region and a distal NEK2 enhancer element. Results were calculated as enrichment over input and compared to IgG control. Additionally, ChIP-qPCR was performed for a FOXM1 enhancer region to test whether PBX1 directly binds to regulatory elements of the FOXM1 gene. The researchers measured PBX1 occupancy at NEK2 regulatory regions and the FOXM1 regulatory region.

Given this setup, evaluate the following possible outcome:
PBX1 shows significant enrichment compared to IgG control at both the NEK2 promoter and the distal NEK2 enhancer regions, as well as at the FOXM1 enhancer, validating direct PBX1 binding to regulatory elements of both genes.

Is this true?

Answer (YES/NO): YES